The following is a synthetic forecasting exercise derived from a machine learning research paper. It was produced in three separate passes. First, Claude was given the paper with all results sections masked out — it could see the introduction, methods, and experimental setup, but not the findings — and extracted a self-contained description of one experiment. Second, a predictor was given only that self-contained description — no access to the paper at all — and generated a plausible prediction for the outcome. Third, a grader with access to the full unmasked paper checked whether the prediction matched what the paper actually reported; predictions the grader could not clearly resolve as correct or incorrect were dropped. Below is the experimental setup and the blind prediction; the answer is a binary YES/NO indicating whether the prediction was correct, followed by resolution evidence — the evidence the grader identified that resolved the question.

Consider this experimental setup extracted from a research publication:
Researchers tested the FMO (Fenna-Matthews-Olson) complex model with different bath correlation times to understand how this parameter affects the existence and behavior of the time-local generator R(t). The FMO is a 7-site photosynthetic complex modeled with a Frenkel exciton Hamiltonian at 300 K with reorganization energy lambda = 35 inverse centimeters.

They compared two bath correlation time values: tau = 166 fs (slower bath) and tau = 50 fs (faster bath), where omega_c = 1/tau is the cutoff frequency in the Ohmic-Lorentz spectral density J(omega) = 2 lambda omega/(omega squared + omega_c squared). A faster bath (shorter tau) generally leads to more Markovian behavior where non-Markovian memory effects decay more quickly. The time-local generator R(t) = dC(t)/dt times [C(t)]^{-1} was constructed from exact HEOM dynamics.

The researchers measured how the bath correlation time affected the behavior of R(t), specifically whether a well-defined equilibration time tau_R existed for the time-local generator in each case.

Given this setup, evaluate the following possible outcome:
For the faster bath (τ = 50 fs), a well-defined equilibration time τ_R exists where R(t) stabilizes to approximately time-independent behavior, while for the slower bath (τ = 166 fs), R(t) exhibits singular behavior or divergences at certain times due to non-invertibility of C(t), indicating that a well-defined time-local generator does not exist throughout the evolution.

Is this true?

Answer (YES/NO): YES